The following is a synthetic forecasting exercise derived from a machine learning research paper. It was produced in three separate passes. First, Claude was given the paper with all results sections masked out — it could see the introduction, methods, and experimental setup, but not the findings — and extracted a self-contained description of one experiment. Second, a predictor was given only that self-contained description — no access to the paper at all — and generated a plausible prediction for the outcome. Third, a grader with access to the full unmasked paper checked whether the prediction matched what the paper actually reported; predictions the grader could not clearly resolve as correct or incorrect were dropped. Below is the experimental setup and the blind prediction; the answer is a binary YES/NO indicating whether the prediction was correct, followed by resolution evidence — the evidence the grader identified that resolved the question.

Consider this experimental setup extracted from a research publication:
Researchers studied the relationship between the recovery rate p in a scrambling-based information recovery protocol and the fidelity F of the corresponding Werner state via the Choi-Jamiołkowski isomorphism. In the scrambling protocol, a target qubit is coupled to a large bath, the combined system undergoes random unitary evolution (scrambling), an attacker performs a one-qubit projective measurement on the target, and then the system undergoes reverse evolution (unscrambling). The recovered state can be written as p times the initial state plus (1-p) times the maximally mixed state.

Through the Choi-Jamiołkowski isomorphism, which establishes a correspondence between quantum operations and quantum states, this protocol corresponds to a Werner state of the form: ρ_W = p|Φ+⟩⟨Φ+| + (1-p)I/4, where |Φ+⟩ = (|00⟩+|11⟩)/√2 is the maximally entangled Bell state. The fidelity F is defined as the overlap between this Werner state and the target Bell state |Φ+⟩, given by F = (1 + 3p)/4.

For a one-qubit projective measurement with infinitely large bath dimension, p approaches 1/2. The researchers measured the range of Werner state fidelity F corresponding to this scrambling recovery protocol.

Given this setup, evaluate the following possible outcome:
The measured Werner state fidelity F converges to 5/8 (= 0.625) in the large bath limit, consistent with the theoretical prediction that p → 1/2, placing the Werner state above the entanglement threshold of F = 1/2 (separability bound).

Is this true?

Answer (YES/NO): YES